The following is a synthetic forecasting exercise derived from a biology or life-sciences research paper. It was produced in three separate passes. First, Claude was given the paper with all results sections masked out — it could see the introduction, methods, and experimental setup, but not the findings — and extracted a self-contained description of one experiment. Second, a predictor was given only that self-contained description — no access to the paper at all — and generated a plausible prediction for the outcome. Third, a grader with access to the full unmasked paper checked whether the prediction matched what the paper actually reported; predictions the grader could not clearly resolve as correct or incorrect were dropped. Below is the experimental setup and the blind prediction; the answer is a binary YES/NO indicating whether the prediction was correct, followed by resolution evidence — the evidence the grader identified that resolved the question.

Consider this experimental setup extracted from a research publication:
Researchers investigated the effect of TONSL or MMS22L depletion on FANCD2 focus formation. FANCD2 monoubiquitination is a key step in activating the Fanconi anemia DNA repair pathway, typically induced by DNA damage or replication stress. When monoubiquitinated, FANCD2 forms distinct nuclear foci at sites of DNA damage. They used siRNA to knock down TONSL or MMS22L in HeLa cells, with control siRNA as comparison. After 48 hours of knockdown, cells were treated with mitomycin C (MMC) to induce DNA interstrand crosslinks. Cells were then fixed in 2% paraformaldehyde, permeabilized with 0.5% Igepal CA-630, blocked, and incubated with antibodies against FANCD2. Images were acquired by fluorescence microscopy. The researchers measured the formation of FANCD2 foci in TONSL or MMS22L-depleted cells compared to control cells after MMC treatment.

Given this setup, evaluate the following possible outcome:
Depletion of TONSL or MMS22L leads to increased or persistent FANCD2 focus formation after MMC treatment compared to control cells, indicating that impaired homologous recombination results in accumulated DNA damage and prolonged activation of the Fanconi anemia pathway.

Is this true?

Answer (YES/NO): NO